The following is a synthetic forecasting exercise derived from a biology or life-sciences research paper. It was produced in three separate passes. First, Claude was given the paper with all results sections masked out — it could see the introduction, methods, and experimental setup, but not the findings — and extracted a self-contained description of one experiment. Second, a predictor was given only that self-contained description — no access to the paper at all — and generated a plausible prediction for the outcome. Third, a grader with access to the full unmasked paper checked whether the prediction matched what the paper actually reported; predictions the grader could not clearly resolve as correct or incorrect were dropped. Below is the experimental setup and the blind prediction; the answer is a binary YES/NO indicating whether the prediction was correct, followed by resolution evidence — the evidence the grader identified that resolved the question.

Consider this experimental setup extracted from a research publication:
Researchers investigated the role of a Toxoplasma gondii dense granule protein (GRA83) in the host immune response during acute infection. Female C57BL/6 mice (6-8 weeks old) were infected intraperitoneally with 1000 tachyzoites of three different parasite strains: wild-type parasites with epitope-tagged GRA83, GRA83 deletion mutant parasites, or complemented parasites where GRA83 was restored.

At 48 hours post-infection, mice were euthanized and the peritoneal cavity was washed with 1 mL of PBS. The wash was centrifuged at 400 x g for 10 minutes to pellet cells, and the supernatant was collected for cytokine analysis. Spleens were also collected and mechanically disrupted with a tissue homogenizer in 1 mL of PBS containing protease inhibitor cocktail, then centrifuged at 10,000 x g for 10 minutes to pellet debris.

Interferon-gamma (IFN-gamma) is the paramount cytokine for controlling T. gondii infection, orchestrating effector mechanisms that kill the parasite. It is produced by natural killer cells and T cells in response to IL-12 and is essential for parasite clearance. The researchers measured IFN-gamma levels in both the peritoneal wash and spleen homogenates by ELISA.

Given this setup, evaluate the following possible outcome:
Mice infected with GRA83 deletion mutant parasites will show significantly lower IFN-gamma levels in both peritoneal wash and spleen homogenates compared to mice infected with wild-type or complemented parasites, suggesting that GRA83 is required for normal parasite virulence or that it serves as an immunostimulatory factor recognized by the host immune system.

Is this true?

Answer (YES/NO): YES